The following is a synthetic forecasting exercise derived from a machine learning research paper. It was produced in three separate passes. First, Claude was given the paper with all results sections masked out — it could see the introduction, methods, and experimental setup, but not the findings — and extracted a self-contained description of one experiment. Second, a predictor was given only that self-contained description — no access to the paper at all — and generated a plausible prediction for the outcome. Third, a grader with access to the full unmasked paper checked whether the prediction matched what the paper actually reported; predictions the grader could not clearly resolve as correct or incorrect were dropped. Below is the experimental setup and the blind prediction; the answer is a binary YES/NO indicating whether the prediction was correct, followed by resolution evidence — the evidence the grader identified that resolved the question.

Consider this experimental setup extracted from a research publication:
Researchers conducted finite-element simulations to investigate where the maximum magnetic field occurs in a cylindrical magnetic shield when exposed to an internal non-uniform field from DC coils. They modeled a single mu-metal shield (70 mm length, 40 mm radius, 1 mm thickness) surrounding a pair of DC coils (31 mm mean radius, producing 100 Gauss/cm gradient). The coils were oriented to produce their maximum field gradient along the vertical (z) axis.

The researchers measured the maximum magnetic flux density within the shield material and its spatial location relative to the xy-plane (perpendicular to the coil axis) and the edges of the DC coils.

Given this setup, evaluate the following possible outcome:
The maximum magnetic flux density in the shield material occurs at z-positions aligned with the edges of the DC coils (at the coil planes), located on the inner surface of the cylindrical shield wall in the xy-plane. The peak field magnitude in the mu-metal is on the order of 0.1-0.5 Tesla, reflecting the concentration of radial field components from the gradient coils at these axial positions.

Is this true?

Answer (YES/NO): NO